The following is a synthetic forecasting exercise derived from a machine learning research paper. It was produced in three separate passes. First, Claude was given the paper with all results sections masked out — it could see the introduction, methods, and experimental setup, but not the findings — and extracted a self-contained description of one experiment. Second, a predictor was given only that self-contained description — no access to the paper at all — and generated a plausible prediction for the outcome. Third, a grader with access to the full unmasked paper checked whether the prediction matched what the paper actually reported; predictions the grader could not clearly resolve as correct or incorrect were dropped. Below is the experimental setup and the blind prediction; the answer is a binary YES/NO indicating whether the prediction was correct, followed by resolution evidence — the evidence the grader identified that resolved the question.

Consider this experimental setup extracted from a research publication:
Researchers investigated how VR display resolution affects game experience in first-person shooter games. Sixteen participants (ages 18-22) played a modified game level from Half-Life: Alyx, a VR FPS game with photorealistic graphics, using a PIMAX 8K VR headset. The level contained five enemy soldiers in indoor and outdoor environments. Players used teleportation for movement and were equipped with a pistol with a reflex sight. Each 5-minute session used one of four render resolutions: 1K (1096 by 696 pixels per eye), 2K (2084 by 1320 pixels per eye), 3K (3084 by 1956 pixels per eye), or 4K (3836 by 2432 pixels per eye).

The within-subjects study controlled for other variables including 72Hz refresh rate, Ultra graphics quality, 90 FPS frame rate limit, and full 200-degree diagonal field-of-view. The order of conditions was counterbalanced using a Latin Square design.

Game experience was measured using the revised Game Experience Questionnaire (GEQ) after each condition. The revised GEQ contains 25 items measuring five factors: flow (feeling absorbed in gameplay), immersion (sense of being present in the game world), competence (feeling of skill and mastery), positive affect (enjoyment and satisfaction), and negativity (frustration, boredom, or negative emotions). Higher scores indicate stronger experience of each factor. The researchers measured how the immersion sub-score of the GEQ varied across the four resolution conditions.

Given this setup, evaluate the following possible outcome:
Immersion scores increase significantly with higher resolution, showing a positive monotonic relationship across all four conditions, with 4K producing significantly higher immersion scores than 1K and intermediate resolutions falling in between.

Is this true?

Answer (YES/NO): NO